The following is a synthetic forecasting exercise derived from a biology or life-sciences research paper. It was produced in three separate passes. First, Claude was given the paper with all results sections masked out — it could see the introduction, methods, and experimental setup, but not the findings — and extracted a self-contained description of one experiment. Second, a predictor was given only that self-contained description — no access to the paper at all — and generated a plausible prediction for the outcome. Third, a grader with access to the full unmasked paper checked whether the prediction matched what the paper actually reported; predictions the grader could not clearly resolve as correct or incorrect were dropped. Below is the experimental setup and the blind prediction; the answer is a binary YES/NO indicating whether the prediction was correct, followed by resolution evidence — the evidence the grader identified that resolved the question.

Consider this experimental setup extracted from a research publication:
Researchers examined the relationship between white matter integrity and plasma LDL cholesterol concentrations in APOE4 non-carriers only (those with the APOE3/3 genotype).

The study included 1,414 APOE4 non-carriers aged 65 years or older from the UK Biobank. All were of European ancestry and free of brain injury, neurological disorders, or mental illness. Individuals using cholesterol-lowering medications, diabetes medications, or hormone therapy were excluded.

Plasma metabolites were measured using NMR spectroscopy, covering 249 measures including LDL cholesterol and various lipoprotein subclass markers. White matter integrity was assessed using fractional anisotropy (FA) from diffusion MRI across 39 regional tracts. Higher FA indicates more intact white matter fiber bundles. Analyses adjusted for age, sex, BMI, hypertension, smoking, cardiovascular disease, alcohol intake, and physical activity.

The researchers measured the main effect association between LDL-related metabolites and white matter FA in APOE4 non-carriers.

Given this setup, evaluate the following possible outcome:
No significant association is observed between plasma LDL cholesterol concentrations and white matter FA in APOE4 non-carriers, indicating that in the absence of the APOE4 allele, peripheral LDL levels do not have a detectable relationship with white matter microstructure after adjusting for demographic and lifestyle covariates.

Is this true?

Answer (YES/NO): NO